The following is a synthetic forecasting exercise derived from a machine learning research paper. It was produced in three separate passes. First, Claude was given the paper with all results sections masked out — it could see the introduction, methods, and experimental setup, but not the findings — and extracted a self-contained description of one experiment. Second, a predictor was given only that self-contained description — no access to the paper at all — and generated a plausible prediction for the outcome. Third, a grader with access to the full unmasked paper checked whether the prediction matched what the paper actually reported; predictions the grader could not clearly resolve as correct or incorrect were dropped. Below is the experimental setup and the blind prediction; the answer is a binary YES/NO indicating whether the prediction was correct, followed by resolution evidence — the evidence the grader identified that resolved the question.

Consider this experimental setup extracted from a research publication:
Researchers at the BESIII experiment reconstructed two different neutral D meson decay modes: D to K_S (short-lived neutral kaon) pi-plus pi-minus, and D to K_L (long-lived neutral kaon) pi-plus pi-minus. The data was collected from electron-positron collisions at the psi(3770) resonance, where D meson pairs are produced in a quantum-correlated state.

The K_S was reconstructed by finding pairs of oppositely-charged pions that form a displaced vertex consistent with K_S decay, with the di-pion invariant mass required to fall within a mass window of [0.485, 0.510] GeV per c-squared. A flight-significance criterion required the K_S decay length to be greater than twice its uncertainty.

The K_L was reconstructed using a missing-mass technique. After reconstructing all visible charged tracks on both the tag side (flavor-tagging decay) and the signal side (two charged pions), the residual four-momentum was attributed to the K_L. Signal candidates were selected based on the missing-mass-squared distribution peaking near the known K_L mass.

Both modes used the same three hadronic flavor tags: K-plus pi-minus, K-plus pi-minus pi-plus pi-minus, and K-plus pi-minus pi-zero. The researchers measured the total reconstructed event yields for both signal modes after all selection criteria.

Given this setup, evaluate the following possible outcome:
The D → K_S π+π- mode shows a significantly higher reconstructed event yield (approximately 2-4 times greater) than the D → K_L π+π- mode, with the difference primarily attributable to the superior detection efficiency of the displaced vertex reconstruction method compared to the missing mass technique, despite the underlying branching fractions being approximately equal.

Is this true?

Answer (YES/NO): NO